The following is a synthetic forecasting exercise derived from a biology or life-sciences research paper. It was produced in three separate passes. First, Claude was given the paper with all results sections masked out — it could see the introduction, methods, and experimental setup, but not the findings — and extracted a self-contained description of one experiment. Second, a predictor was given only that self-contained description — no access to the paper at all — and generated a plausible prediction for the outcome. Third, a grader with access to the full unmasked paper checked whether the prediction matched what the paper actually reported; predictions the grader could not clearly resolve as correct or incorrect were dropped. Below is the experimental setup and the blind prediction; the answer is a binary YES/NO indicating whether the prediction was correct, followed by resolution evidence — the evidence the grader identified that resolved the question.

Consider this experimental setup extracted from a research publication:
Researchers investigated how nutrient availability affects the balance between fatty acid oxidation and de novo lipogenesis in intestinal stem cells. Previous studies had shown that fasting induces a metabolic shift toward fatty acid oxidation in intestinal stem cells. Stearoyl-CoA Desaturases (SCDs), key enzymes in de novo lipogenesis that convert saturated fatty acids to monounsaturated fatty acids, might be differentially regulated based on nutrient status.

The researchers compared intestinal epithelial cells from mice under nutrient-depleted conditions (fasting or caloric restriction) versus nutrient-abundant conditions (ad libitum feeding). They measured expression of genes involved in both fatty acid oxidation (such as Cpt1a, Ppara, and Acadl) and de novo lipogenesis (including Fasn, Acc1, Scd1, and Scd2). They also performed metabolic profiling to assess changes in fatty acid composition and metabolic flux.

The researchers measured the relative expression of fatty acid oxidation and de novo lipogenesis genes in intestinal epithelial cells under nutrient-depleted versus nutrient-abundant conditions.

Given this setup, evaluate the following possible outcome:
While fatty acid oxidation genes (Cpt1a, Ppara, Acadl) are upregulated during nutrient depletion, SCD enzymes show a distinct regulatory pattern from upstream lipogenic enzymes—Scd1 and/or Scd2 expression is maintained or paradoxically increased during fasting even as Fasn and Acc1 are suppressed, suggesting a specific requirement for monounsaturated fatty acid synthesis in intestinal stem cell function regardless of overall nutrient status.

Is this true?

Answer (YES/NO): NO